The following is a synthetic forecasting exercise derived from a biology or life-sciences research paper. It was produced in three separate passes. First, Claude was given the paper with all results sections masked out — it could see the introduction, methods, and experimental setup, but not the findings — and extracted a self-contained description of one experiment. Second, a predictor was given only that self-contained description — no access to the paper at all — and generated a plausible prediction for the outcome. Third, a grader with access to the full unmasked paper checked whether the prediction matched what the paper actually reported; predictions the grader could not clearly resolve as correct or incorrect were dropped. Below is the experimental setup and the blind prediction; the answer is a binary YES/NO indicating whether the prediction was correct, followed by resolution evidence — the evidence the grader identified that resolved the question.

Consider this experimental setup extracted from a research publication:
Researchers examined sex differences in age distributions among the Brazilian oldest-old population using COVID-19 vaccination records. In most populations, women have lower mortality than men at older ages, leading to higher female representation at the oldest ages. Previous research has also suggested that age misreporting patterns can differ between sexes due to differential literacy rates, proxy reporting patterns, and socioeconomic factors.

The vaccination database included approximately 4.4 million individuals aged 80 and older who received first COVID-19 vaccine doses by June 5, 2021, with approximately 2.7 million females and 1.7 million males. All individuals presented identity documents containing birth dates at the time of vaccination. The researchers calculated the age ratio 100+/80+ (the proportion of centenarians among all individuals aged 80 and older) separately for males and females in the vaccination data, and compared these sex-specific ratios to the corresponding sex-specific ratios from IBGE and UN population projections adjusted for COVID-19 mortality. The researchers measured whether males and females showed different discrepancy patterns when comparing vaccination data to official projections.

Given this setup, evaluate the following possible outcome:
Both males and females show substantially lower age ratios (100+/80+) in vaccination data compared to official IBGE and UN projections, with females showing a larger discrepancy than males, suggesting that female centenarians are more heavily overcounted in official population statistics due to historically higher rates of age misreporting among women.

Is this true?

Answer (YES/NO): NO